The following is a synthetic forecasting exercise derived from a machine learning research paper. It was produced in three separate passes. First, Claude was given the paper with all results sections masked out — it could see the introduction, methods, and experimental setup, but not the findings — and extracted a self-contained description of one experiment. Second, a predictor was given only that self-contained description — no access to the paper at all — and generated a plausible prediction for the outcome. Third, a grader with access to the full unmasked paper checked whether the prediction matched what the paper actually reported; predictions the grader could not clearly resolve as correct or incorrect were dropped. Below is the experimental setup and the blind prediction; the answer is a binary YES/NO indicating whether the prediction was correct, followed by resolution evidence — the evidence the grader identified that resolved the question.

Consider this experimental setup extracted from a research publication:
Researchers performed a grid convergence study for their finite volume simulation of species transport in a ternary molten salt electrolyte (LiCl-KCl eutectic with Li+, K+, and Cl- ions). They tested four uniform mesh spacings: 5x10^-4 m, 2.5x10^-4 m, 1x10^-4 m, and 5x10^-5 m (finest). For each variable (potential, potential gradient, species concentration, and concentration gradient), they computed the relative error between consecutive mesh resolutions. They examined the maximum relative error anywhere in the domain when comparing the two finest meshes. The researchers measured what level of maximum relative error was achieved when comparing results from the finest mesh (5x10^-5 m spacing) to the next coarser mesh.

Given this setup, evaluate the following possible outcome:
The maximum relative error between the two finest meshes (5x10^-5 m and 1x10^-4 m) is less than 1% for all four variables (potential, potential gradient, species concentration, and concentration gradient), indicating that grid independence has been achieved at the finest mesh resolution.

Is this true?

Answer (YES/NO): YES